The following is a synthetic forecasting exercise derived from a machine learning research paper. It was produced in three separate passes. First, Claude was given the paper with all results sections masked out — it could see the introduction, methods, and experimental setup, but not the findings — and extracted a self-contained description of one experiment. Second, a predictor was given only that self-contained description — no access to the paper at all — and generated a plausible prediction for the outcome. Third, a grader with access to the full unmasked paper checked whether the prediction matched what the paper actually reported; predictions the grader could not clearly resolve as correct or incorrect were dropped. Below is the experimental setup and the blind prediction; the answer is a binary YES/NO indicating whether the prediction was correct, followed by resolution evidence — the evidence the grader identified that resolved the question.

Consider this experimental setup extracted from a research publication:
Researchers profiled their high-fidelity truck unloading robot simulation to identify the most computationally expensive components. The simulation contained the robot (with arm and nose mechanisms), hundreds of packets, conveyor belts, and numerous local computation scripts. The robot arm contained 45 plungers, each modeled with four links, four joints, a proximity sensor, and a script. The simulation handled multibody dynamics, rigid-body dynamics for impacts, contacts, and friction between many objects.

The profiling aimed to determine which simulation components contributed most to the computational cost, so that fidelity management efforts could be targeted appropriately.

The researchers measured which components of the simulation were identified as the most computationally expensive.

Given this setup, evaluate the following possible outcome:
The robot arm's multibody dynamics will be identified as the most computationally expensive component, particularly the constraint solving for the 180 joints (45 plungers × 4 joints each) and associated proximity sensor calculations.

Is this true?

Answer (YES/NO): NO